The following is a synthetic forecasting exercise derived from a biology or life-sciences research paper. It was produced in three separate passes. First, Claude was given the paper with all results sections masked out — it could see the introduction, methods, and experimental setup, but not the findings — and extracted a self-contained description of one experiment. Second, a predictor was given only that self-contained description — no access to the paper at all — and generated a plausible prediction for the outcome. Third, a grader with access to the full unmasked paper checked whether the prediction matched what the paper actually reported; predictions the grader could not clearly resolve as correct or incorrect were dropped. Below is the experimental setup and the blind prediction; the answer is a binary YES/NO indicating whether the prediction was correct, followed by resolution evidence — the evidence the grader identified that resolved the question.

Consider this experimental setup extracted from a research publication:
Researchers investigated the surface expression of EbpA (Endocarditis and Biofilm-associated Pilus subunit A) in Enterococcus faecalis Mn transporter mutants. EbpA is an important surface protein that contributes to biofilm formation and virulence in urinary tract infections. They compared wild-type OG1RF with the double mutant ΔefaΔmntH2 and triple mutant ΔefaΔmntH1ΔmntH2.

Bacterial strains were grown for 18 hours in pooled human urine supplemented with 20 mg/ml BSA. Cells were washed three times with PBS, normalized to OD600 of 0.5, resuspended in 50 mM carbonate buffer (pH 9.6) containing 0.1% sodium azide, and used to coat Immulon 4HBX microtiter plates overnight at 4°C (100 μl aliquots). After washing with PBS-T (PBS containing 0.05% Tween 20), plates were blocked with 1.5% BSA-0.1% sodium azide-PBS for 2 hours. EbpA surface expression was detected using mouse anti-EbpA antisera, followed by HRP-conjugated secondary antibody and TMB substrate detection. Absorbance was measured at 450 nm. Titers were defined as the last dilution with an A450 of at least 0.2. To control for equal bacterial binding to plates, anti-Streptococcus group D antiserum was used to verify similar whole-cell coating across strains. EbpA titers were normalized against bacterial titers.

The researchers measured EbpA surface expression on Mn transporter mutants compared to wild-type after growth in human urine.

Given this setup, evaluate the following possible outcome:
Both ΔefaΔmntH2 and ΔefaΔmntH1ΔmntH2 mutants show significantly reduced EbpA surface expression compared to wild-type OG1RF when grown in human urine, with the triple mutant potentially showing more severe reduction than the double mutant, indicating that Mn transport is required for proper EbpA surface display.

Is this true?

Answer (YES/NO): NO